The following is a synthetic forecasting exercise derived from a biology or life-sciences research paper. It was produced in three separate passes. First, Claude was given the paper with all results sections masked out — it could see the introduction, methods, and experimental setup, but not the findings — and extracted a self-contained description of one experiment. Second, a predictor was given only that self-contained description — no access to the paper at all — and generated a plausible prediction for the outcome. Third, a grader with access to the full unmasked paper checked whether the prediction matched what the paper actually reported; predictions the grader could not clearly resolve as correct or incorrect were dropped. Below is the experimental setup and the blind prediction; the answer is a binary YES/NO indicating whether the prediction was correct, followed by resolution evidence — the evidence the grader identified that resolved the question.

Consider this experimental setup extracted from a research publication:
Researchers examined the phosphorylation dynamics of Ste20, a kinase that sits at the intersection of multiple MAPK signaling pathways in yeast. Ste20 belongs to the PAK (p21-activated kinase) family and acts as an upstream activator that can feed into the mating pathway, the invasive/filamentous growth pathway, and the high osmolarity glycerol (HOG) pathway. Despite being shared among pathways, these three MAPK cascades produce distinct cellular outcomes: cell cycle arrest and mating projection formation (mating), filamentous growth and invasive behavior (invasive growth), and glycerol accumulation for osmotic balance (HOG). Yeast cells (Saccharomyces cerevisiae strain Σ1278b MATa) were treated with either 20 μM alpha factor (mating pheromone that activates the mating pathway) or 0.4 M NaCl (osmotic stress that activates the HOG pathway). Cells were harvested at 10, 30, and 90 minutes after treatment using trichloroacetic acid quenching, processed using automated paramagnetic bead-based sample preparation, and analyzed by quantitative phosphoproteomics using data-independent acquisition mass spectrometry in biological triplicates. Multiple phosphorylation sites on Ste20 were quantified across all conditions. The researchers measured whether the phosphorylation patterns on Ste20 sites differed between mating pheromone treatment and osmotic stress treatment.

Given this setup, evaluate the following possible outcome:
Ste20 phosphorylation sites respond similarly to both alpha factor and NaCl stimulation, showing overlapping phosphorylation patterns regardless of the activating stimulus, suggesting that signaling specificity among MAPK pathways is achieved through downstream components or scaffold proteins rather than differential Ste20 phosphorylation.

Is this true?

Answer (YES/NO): NO